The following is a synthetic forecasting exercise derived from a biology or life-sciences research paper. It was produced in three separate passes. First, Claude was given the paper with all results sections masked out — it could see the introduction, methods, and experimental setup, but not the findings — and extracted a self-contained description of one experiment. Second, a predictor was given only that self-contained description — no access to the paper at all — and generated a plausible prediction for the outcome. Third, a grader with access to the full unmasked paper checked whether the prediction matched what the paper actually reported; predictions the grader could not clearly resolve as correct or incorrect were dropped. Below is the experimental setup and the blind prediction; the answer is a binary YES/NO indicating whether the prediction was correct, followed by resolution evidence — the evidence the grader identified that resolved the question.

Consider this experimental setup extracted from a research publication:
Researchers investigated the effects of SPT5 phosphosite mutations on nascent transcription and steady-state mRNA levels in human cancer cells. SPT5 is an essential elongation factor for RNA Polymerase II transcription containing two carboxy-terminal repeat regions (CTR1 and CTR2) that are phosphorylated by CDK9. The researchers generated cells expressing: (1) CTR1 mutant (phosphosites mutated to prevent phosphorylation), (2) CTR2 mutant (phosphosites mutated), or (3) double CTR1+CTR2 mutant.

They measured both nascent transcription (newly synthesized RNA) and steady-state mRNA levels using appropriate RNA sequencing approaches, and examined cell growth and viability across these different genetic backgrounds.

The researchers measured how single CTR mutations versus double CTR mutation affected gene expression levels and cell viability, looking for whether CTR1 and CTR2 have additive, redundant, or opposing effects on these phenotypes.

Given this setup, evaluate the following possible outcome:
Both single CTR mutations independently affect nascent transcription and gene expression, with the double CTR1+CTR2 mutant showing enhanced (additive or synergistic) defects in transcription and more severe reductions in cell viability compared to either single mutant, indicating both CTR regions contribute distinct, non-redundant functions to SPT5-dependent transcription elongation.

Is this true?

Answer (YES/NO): NO